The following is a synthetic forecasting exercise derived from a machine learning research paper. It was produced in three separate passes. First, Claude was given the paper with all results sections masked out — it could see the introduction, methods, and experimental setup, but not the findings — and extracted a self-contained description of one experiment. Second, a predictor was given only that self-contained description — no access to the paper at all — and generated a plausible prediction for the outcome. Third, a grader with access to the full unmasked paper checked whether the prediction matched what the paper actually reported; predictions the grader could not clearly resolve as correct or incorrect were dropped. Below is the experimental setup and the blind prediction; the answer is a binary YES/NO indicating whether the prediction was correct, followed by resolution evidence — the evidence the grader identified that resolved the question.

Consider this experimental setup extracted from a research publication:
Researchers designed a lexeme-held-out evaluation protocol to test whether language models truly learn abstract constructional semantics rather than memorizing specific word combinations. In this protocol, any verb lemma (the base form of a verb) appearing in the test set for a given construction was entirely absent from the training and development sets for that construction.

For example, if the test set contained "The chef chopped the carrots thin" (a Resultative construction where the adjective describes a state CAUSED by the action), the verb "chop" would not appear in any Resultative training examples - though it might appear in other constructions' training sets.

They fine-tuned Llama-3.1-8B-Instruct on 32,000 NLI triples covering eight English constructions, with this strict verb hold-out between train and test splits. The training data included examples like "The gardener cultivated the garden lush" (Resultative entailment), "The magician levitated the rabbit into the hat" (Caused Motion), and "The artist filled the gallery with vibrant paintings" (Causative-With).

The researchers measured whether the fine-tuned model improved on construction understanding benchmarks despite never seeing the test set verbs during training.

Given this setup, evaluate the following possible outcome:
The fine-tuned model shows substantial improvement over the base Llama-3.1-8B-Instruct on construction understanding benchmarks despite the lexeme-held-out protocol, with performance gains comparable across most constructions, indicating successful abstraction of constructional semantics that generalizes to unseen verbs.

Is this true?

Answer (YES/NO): NO